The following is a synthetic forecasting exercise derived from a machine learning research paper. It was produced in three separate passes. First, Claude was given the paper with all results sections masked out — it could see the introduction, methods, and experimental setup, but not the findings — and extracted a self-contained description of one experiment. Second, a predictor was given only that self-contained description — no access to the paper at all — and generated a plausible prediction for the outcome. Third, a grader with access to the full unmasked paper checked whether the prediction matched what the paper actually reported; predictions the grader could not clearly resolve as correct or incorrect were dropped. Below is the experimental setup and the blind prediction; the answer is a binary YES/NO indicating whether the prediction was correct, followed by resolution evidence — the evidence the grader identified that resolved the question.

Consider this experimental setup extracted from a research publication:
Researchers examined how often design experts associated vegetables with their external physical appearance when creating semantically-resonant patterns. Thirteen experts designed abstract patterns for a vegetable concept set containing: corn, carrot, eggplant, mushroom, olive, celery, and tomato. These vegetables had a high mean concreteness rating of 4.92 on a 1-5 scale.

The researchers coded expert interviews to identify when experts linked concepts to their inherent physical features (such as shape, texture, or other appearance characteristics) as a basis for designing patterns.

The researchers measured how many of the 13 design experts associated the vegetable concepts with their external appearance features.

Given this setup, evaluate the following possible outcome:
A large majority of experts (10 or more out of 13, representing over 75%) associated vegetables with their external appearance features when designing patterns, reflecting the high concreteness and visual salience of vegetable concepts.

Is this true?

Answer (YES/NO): YES